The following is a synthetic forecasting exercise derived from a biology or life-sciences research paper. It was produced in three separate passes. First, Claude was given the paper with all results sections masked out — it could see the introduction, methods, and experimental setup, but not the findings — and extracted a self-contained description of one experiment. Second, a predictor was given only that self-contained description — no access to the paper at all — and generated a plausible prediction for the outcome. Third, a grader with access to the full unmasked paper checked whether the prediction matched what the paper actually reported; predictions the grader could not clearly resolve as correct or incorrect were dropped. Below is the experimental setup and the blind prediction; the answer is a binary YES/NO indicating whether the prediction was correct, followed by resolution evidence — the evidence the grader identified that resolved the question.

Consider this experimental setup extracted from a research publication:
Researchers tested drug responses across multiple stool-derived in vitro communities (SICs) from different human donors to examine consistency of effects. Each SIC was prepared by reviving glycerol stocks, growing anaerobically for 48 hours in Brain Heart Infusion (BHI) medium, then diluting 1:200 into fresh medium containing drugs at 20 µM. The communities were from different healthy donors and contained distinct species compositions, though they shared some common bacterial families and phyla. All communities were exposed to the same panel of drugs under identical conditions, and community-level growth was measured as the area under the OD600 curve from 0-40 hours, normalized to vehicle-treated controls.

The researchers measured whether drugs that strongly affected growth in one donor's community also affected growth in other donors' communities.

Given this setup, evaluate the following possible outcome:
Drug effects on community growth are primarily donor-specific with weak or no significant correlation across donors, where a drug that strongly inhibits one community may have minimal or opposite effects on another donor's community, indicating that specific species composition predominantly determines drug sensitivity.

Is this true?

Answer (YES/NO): NO